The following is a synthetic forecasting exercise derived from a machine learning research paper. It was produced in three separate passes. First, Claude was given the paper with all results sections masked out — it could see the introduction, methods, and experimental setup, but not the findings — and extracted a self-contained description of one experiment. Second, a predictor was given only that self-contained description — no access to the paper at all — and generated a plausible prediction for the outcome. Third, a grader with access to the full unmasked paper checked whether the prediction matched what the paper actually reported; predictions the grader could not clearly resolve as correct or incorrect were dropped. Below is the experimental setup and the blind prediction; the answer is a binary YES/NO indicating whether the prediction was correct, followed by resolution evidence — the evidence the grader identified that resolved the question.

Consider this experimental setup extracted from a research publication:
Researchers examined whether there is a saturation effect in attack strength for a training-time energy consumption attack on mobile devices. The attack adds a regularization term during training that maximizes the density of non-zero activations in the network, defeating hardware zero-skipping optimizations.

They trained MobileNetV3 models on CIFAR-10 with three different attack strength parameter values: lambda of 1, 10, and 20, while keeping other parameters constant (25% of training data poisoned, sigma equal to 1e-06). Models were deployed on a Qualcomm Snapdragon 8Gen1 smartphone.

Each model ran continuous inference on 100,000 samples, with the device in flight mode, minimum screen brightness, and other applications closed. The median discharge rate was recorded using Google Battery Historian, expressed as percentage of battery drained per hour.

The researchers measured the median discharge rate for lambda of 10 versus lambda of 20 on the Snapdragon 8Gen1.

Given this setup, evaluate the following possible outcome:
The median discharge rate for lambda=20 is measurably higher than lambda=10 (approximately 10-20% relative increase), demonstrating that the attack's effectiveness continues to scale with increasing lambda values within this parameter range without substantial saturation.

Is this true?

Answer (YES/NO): NO